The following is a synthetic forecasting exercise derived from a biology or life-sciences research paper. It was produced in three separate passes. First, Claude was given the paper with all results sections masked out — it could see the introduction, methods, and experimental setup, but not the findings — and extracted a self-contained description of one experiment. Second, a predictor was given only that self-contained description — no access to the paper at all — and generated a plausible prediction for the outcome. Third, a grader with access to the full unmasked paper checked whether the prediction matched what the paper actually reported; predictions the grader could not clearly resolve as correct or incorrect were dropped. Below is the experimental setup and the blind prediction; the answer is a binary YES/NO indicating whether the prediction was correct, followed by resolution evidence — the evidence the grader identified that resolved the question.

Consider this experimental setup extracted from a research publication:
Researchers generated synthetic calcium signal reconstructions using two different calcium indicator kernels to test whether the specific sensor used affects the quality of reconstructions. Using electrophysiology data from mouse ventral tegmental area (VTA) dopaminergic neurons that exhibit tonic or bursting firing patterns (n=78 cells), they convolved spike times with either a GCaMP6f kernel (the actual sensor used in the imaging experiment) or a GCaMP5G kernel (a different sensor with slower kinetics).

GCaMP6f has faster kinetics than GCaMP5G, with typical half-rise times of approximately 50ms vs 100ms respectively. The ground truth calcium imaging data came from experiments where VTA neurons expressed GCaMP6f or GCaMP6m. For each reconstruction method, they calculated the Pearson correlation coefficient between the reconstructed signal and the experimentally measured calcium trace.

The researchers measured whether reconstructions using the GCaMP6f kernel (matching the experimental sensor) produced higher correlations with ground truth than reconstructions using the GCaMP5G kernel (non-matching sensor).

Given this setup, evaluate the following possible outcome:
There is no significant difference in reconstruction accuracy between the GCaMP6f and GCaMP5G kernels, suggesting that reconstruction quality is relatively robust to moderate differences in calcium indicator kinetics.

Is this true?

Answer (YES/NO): YES